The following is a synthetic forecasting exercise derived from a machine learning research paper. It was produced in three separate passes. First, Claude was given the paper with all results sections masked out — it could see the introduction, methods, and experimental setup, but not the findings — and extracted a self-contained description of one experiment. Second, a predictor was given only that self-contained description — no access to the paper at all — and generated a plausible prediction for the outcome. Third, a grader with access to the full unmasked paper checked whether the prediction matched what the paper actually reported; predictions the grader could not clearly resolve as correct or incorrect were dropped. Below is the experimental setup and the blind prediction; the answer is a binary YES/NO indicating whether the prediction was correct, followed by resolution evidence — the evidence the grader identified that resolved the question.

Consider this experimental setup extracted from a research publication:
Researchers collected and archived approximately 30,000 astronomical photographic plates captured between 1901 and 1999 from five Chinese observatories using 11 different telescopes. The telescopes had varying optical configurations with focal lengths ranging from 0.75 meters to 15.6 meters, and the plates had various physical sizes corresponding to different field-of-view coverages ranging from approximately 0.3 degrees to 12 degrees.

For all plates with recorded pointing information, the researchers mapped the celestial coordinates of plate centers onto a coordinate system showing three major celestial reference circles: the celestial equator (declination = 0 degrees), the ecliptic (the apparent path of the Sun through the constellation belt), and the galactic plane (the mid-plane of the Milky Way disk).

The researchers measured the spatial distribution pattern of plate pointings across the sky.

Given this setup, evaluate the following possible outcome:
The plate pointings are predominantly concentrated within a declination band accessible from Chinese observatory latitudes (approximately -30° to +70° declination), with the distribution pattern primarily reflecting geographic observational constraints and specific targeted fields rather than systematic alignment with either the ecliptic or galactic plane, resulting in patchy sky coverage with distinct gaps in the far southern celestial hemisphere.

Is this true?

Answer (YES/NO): NO